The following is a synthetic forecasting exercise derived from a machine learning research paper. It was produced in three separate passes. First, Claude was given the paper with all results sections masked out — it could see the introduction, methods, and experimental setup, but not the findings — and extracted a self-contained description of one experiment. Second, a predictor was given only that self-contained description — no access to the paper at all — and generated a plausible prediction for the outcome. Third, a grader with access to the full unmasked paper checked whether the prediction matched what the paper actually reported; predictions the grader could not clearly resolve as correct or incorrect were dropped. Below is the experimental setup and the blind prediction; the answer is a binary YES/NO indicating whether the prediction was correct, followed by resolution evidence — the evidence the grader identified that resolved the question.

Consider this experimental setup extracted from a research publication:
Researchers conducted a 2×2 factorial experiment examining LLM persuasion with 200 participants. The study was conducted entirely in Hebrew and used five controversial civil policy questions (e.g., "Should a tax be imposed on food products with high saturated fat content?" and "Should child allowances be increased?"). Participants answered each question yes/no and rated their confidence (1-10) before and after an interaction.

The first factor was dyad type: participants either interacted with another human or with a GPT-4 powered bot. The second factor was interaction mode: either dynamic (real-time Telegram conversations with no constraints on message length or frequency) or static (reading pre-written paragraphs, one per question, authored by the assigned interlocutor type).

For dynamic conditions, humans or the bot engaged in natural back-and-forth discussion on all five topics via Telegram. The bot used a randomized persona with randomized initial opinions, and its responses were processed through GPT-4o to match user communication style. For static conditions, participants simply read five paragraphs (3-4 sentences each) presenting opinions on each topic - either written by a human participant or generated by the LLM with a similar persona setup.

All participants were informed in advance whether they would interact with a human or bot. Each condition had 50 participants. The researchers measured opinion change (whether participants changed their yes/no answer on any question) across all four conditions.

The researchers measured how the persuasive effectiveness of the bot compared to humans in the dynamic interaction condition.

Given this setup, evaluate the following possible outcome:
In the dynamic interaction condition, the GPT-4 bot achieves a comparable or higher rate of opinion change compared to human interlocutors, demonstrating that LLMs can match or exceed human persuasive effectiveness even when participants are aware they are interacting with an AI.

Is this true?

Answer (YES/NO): YES